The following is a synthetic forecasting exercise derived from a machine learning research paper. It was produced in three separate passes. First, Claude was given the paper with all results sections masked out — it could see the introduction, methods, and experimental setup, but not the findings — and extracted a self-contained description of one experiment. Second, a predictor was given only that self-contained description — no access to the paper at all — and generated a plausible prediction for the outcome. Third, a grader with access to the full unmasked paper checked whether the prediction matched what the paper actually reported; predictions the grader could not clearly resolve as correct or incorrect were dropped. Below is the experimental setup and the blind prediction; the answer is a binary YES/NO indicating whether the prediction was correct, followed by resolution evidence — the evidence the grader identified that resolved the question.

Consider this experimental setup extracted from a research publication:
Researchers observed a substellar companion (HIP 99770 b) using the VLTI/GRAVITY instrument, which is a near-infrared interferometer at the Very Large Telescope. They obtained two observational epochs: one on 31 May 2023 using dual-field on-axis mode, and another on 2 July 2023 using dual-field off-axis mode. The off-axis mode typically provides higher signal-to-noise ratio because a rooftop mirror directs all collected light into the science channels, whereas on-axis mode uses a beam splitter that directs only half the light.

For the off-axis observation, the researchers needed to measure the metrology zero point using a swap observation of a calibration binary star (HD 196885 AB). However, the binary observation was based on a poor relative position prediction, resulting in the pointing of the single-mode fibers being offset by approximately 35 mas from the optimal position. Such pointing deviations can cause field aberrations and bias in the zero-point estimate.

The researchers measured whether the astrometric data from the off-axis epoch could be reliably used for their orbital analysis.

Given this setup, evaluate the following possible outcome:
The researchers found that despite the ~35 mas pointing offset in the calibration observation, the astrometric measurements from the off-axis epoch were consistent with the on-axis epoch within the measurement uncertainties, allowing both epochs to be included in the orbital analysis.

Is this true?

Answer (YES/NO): NO